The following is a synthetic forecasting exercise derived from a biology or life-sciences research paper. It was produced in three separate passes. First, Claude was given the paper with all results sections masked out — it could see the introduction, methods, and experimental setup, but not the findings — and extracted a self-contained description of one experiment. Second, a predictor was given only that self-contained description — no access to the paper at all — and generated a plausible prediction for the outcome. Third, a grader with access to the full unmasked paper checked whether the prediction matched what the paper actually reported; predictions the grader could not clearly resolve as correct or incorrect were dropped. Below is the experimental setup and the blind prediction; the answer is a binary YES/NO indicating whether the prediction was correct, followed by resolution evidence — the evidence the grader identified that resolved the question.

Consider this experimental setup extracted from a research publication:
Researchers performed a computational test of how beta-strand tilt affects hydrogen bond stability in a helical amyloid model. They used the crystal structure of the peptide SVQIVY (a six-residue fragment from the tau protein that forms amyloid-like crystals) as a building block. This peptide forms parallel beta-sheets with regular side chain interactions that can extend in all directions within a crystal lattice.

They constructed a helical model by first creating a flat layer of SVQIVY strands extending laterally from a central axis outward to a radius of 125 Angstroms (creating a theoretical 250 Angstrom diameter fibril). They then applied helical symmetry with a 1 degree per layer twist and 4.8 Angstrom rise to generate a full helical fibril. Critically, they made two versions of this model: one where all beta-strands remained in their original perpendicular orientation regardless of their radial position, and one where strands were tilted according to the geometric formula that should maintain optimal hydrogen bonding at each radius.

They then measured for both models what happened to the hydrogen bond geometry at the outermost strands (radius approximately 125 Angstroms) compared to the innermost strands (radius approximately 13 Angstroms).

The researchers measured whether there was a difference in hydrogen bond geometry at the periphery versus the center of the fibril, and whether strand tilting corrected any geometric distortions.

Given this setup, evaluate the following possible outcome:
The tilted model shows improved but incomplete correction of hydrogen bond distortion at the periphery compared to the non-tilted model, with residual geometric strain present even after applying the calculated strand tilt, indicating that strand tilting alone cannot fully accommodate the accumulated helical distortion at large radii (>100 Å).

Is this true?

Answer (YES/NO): YES